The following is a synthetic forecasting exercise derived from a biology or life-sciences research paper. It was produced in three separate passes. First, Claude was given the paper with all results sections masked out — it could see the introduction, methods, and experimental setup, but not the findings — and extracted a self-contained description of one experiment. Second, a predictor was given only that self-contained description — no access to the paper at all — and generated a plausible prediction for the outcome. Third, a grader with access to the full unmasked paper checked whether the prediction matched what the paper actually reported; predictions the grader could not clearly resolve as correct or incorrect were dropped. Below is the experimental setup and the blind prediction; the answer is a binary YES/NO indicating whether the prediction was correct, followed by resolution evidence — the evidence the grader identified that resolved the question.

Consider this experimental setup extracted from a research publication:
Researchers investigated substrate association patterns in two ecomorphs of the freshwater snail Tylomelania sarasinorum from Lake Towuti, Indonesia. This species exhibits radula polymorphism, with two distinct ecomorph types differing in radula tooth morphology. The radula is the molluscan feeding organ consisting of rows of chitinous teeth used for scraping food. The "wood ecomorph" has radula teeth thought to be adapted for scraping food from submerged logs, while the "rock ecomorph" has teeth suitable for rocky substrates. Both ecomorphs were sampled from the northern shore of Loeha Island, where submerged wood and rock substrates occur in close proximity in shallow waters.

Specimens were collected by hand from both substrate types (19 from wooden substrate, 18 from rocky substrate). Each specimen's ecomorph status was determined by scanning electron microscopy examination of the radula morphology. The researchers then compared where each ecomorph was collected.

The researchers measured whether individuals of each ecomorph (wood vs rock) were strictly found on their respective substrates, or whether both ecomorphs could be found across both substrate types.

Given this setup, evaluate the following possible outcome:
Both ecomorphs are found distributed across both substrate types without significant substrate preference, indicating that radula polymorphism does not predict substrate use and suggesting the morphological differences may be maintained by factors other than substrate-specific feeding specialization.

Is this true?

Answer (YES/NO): NO